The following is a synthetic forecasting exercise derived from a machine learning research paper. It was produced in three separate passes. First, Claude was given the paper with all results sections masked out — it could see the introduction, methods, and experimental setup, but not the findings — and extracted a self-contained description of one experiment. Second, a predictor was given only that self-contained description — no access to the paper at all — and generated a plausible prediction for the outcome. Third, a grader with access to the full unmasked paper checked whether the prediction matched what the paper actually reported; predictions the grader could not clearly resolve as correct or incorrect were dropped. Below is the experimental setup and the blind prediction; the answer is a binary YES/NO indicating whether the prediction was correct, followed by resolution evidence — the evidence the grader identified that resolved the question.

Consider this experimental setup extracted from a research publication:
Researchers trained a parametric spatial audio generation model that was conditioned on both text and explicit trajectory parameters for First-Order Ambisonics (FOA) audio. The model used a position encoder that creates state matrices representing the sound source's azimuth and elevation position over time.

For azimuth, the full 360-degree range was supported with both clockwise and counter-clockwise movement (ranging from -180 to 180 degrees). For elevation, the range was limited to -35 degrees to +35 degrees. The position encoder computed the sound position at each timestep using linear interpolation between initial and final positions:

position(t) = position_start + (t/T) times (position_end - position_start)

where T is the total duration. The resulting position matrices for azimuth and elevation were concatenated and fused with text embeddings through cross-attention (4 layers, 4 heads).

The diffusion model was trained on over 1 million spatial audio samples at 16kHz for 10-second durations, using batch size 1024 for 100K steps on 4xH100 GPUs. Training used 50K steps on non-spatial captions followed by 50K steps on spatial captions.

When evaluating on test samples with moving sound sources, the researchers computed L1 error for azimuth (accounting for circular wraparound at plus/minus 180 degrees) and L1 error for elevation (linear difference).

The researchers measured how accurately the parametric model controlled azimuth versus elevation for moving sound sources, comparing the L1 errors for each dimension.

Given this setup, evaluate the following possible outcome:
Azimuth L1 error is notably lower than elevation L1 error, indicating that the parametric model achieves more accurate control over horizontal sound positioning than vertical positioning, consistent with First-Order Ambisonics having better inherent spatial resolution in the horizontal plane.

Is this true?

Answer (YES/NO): NO